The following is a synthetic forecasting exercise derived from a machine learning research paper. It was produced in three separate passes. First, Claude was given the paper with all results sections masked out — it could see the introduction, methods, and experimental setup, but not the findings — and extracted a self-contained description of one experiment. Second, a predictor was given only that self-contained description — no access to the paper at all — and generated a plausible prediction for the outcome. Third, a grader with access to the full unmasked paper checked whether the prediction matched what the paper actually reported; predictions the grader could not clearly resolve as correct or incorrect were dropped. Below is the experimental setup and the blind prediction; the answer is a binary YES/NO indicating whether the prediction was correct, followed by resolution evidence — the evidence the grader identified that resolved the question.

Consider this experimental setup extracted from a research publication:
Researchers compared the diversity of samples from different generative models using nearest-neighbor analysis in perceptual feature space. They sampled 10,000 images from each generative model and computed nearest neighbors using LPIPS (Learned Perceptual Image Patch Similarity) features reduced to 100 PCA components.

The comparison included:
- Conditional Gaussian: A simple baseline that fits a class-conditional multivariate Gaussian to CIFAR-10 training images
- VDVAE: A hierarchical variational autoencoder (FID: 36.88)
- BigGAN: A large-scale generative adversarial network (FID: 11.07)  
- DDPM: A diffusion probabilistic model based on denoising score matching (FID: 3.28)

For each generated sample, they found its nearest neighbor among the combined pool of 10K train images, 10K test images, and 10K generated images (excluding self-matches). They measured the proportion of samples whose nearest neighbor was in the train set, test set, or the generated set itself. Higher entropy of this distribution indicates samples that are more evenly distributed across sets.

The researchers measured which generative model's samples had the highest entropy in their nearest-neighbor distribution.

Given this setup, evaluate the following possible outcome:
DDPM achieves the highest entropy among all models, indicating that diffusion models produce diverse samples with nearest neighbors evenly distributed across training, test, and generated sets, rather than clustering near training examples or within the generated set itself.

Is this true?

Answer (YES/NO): YES